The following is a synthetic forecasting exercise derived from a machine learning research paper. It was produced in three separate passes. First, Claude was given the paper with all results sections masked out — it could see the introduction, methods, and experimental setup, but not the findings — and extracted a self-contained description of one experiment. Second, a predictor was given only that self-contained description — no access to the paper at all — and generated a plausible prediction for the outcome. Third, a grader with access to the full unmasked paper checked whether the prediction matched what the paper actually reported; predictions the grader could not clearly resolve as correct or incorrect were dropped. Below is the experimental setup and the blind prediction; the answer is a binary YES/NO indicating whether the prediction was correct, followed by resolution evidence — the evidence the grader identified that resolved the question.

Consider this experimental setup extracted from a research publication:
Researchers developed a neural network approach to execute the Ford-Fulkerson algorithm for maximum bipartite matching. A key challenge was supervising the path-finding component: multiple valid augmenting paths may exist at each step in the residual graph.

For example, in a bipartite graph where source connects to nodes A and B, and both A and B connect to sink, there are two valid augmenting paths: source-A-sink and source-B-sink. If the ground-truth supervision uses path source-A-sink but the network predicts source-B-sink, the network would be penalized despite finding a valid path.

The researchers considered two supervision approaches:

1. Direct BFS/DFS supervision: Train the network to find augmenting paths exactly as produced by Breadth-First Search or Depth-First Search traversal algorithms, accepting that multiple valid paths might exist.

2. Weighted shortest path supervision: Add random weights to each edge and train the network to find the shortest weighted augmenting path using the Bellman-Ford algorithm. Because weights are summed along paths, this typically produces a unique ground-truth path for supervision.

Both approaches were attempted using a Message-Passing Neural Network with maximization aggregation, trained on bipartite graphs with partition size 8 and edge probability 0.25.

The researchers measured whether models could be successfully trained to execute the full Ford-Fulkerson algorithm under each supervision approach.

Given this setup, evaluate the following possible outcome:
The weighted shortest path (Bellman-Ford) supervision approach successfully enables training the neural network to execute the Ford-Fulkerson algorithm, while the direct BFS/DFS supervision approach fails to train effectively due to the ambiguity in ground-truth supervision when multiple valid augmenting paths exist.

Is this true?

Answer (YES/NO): YES